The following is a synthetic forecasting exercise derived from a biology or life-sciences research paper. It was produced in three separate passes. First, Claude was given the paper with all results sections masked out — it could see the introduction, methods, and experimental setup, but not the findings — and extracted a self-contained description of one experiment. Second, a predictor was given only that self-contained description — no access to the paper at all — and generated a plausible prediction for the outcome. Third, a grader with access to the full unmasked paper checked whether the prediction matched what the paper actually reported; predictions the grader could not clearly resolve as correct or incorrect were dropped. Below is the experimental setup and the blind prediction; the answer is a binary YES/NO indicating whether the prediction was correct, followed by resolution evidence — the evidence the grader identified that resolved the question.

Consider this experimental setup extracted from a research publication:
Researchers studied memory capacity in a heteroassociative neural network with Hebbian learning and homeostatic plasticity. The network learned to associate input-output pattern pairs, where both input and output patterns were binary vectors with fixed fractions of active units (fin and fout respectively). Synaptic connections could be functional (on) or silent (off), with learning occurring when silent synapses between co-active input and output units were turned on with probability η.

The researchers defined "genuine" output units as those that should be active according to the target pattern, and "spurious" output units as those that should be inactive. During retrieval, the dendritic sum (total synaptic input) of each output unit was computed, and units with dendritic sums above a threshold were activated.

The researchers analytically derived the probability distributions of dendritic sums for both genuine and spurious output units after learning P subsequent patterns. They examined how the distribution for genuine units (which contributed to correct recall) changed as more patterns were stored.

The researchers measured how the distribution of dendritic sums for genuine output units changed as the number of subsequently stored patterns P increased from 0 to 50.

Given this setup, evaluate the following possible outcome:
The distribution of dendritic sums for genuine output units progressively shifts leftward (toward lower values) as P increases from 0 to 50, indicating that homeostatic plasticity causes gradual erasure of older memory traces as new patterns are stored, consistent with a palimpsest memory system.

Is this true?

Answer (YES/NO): YES